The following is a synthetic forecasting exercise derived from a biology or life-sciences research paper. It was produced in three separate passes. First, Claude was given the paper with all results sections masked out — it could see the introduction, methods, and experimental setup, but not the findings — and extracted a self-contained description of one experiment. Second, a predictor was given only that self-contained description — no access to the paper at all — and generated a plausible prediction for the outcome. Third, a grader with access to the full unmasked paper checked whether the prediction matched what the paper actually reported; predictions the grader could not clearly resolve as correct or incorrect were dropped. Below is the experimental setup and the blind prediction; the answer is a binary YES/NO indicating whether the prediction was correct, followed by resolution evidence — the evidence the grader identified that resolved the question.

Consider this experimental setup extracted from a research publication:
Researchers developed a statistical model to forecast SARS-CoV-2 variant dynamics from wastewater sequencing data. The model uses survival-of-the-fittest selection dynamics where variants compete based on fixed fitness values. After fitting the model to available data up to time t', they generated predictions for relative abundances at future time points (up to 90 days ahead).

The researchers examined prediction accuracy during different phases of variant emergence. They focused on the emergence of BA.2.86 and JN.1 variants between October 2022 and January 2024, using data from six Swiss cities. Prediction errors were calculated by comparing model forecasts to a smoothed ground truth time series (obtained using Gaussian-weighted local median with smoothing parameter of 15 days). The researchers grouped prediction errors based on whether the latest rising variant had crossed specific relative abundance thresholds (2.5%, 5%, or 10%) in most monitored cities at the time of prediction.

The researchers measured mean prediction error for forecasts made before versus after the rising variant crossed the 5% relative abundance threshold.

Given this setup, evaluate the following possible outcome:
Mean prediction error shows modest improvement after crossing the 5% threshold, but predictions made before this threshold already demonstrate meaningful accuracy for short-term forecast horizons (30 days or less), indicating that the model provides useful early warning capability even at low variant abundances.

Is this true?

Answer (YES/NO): NO